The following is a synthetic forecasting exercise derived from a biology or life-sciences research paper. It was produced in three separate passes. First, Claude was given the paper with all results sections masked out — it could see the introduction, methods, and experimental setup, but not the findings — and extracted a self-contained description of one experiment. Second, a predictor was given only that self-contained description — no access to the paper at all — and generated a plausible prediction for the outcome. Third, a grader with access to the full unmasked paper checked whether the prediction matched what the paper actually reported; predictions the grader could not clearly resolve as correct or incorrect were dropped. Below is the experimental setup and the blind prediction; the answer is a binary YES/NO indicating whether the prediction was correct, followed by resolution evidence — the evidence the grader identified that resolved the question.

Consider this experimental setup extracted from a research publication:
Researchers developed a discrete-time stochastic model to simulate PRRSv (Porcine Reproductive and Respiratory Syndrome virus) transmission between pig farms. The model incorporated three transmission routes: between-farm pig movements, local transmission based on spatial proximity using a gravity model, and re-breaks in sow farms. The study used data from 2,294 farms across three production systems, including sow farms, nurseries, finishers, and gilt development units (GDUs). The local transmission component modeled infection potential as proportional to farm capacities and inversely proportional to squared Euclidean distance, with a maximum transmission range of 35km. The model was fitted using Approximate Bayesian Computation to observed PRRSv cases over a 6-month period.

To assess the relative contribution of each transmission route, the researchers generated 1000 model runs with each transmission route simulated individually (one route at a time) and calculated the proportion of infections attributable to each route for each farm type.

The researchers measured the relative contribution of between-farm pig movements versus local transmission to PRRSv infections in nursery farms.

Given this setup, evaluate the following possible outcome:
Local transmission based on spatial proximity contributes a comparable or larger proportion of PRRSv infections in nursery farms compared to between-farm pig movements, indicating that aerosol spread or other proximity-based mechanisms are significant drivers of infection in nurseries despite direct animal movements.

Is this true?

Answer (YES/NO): NO